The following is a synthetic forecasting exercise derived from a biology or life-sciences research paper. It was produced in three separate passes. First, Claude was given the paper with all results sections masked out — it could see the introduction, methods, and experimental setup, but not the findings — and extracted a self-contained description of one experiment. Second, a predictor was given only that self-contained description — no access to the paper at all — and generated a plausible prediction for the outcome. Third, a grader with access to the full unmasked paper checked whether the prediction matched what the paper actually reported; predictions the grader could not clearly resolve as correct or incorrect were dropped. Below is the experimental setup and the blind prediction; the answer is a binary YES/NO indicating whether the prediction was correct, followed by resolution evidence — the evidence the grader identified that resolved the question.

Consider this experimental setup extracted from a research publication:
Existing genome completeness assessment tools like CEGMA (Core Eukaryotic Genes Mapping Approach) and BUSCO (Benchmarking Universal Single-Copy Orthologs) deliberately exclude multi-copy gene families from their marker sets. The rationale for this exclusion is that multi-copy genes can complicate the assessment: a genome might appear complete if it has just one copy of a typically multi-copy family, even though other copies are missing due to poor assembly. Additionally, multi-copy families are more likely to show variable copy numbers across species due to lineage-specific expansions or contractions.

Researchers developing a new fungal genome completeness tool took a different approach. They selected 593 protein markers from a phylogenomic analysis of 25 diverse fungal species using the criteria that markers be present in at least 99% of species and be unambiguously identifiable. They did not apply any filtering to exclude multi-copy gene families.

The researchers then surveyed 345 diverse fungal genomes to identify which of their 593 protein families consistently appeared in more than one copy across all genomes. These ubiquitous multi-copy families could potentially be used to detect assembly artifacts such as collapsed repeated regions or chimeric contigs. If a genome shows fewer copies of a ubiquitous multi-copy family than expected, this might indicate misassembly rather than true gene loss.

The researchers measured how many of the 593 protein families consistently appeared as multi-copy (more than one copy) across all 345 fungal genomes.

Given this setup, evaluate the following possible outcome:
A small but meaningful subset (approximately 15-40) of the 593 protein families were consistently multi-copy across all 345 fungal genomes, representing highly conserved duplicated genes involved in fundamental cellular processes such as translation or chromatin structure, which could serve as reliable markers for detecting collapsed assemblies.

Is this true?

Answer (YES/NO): YES